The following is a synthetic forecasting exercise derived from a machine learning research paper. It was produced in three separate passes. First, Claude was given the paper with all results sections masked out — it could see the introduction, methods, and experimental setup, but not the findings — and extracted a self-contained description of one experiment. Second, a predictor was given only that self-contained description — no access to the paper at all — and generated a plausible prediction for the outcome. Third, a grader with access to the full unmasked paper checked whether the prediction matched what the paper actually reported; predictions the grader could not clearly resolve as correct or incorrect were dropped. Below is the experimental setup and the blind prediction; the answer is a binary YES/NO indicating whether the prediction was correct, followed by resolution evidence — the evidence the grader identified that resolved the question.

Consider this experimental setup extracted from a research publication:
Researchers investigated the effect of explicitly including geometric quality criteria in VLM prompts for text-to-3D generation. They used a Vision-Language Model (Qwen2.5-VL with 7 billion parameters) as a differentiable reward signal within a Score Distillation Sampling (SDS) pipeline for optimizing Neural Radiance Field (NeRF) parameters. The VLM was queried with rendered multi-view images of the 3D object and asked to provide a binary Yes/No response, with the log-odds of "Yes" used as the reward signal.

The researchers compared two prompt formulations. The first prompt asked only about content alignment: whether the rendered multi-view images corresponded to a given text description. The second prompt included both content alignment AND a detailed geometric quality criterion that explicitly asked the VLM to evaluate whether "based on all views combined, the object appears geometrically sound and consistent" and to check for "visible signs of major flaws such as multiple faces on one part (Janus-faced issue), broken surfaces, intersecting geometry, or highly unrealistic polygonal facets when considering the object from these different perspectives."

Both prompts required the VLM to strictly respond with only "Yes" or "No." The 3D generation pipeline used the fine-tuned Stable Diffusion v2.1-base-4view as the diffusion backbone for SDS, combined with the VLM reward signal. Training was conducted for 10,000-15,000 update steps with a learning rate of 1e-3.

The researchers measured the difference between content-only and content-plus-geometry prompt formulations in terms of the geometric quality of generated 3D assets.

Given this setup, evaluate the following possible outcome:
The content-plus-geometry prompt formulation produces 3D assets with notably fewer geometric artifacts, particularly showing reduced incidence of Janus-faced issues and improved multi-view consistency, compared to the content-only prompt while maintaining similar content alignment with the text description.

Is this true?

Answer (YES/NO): YES